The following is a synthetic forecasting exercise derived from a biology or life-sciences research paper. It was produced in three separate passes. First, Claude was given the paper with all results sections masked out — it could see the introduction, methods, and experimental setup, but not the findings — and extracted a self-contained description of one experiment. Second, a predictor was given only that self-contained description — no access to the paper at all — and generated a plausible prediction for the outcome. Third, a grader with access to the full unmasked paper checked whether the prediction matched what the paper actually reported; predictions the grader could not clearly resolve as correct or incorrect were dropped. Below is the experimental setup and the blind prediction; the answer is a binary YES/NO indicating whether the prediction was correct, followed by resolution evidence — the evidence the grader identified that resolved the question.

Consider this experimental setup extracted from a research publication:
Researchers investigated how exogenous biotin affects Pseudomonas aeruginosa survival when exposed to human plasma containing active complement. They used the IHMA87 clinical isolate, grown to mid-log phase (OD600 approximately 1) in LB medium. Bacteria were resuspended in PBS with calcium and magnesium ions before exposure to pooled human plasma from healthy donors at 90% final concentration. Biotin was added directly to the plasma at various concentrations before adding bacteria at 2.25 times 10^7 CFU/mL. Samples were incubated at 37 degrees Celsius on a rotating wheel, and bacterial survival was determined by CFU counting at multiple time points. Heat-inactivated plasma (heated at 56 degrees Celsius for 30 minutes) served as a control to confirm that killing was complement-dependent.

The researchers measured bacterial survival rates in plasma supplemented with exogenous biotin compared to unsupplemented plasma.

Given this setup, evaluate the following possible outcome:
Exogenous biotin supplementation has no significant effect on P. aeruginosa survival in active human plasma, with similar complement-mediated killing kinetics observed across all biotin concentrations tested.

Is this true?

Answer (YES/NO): NO